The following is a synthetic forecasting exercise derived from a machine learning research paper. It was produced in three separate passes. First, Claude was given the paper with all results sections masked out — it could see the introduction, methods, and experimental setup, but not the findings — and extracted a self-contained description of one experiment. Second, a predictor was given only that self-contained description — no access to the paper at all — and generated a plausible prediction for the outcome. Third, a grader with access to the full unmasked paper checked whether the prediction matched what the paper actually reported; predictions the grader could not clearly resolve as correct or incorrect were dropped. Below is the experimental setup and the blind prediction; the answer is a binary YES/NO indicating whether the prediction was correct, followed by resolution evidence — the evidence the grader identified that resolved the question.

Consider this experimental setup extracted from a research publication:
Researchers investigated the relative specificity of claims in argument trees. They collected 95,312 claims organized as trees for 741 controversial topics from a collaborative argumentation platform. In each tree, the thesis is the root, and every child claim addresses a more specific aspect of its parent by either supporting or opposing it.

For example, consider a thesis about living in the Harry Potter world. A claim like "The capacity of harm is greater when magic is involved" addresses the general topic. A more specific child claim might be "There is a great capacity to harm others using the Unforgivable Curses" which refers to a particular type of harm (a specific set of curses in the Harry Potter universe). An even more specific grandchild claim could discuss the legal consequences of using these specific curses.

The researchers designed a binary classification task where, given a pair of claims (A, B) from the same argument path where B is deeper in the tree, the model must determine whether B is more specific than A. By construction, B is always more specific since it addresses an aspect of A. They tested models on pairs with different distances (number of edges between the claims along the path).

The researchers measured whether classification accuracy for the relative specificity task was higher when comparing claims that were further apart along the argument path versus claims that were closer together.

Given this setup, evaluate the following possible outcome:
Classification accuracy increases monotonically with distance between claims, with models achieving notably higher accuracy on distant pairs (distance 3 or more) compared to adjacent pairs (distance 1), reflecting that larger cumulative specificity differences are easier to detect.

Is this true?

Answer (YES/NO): YES